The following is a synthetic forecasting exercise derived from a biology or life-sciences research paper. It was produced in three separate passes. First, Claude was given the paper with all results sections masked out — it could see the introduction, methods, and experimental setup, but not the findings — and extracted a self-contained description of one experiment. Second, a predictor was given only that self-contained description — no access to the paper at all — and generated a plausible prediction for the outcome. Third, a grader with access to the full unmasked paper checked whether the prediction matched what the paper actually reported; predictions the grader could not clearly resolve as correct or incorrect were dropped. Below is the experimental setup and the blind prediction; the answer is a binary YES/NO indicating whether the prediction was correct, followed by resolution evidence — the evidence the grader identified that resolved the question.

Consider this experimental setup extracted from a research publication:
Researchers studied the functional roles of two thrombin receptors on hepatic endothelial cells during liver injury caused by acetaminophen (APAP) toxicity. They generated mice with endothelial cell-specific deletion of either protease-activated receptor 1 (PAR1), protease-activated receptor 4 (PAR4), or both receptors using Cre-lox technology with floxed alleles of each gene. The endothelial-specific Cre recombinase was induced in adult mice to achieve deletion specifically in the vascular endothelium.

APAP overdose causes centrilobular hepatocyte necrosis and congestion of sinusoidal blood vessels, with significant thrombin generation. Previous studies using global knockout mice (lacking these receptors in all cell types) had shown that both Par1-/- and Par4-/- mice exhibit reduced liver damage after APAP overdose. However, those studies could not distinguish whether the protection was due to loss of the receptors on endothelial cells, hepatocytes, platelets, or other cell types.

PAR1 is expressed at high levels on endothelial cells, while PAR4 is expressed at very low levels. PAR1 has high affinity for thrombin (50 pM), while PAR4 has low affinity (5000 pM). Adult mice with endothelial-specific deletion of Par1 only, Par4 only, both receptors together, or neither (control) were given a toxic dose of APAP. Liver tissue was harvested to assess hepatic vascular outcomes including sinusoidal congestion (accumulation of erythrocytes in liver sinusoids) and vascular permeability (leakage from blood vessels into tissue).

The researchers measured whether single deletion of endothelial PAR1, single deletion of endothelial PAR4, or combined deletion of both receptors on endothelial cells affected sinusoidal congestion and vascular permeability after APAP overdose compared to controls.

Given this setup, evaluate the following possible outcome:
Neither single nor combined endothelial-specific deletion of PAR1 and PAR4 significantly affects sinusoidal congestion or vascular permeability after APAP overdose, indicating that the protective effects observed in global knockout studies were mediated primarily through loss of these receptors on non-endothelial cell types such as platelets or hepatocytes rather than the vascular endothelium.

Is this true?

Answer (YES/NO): NO